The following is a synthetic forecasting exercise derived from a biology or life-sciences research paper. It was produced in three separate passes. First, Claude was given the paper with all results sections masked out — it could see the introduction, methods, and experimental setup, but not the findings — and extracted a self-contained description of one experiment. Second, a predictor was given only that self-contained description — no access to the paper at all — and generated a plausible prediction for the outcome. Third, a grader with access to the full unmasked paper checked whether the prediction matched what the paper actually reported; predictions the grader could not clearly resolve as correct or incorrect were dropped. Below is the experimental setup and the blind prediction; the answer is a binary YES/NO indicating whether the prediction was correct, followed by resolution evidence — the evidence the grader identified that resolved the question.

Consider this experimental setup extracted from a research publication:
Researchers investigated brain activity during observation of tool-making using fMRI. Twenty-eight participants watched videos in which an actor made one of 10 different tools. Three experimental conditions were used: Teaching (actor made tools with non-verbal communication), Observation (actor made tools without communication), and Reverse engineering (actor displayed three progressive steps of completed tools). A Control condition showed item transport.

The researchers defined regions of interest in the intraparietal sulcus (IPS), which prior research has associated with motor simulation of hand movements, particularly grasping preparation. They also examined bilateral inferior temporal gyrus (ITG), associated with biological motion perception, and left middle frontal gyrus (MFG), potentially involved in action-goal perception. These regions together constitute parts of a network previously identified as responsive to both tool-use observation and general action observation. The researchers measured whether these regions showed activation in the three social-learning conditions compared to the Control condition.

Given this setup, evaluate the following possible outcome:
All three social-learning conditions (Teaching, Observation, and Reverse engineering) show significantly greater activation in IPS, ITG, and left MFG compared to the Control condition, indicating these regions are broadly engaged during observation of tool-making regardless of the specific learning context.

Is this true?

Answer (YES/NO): NO